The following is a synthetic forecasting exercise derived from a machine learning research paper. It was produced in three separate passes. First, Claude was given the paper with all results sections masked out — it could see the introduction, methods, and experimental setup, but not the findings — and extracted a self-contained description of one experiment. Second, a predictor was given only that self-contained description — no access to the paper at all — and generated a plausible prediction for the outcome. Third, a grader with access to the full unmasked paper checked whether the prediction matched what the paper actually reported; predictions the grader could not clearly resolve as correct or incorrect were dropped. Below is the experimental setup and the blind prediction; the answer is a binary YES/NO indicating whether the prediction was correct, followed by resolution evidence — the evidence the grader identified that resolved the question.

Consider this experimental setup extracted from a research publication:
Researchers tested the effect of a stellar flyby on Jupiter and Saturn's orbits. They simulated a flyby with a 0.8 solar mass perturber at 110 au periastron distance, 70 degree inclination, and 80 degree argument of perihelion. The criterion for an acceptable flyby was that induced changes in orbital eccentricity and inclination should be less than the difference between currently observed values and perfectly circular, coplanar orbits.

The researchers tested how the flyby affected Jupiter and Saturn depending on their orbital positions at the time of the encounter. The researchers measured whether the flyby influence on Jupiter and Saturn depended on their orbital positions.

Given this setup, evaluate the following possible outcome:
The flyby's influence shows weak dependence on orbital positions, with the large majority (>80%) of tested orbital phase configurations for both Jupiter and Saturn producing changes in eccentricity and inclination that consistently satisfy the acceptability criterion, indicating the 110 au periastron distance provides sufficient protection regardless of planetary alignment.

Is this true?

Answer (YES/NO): NO